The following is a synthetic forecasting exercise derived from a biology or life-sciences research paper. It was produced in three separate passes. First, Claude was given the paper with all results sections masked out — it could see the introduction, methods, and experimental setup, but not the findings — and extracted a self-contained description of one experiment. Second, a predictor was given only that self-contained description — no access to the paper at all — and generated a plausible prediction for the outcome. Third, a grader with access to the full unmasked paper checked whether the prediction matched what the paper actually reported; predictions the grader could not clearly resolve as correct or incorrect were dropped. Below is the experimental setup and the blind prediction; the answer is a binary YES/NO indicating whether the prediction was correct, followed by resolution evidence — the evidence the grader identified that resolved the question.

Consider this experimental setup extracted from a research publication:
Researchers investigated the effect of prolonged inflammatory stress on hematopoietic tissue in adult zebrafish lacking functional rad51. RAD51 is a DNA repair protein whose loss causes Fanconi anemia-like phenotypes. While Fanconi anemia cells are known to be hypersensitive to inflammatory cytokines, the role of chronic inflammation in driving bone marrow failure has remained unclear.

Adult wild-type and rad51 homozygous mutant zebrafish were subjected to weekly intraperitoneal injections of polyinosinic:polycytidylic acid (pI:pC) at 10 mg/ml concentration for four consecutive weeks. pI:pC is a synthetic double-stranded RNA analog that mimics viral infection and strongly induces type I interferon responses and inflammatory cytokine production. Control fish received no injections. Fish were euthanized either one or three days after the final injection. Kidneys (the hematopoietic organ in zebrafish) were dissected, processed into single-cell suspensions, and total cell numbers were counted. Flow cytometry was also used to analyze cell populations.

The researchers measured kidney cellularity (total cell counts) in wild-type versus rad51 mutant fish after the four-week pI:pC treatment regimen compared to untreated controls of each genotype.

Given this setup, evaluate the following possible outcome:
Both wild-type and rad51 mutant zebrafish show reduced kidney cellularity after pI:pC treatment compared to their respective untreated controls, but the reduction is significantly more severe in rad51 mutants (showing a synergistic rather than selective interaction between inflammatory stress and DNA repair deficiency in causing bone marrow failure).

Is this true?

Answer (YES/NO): NO